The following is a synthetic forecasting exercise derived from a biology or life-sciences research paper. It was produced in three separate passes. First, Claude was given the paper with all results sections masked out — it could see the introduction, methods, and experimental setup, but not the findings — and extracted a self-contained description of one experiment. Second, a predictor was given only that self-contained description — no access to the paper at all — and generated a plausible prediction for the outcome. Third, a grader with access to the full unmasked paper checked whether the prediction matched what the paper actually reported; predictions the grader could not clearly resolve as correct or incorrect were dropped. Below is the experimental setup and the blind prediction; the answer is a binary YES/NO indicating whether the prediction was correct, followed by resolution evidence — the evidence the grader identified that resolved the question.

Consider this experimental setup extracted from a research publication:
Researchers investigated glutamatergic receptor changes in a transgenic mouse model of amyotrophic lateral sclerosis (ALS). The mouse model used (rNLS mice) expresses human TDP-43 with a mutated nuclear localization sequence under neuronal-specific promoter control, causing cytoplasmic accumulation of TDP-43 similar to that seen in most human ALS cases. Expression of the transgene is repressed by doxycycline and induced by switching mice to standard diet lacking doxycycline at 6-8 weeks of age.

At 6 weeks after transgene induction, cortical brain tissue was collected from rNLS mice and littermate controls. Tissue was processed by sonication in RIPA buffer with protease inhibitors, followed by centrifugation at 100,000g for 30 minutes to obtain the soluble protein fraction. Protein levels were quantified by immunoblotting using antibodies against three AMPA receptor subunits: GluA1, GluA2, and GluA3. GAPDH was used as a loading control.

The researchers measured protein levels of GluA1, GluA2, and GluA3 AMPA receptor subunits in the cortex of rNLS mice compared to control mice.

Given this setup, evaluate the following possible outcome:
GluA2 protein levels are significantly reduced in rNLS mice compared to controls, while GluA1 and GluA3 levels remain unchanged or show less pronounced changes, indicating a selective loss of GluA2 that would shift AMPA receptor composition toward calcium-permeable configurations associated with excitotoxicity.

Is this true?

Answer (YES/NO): NO